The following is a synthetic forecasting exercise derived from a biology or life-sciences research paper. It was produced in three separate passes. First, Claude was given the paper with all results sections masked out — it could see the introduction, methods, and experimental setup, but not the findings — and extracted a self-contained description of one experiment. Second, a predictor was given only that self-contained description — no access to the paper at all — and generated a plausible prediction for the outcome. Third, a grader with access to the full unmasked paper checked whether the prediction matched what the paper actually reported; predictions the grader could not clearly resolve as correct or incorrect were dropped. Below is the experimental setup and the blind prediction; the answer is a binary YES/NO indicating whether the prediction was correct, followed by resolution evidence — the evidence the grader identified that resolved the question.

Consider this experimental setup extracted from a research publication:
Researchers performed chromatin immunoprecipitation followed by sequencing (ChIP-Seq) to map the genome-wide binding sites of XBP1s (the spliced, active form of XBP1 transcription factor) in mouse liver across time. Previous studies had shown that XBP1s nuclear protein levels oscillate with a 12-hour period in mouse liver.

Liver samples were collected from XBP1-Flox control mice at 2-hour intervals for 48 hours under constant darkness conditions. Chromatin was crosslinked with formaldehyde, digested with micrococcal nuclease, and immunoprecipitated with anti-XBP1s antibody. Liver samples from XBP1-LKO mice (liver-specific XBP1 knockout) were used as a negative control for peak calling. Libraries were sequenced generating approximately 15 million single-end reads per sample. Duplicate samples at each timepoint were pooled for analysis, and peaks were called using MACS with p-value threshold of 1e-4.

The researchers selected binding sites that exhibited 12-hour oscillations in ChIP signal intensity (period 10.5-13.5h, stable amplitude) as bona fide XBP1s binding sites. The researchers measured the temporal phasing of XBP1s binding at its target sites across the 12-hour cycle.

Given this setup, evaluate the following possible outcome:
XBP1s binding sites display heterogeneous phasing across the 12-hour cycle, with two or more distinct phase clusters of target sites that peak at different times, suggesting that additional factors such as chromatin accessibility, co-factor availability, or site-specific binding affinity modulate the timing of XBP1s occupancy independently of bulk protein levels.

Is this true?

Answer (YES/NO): NO